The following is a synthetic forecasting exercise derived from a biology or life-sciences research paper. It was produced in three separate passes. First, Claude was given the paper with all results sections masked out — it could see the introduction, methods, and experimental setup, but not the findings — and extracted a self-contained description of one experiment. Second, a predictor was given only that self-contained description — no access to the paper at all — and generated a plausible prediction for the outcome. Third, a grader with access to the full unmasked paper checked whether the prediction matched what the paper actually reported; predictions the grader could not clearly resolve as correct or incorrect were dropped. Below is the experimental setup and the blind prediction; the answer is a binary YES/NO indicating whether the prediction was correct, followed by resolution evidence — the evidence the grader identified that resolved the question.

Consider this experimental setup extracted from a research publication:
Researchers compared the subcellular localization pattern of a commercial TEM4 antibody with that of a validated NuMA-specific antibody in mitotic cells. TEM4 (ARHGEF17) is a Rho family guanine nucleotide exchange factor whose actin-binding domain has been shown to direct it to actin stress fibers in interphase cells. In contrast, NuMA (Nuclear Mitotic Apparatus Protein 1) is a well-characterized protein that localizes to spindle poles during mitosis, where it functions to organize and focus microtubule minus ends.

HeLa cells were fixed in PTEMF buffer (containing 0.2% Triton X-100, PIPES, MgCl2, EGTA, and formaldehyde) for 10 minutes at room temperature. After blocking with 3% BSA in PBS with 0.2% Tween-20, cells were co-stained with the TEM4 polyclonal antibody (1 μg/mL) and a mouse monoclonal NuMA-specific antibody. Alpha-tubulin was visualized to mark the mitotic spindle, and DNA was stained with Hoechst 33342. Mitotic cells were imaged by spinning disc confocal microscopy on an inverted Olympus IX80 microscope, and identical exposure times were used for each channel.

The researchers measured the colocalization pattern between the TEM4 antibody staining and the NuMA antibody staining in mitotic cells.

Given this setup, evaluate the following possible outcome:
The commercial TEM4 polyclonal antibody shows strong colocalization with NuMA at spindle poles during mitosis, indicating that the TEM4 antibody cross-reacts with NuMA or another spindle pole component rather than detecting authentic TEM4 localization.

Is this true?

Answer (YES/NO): YES